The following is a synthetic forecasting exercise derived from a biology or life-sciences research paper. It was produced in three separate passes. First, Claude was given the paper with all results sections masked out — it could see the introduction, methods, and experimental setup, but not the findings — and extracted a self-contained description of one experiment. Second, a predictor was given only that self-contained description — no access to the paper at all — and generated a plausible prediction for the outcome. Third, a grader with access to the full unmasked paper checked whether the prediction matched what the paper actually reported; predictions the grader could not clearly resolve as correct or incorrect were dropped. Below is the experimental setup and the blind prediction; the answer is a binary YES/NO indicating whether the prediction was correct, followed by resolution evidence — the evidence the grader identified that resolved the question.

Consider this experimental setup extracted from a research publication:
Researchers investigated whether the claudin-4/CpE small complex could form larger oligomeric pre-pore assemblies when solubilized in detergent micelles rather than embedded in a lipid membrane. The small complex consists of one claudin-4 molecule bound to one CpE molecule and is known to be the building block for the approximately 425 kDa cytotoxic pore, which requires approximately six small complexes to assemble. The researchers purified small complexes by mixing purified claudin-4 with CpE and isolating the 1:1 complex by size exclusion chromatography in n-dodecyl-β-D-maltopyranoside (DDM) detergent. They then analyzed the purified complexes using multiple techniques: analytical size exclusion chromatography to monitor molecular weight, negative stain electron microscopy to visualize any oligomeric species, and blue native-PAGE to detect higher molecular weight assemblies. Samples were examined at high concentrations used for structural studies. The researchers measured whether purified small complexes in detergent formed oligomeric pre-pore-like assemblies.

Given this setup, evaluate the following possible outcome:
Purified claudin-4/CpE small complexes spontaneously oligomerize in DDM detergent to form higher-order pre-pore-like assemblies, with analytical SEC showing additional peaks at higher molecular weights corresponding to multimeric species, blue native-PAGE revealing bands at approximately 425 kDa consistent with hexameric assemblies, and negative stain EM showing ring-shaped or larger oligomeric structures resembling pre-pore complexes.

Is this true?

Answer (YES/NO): NO